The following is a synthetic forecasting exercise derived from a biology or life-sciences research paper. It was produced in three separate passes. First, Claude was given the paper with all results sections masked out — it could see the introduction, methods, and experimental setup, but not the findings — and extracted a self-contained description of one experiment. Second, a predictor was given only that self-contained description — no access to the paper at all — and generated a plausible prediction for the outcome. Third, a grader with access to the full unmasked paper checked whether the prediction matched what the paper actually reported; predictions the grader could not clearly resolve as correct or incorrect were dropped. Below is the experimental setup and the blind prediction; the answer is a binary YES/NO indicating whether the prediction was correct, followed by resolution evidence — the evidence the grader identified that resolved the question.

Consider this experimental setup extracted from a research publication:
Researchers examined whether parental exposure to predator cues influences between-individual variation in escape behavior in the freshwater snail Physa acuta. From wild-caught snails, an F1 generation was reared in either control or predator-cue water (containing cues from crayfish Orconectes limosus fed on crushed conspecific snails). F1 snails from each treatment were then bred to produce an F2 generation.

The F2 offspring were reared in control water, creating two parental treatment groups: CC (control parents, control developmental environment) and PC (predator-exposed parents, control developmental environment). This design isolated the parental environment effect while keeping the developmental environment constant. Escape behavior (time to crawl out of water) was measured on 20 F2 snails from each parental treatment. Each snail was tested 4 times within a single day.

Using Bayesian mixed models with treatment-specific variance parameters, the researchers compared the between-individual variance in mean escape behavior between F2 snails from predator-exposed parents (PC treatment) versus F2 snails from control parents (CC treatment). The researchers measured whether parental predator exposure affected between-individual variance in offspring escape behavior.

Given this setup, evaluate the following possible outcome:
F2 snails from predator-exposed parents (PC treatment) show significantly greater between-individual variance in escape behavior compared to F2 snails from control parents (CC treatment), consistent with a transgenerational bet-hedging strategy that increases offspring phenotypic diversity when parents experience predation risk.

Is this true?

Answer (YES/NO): NO